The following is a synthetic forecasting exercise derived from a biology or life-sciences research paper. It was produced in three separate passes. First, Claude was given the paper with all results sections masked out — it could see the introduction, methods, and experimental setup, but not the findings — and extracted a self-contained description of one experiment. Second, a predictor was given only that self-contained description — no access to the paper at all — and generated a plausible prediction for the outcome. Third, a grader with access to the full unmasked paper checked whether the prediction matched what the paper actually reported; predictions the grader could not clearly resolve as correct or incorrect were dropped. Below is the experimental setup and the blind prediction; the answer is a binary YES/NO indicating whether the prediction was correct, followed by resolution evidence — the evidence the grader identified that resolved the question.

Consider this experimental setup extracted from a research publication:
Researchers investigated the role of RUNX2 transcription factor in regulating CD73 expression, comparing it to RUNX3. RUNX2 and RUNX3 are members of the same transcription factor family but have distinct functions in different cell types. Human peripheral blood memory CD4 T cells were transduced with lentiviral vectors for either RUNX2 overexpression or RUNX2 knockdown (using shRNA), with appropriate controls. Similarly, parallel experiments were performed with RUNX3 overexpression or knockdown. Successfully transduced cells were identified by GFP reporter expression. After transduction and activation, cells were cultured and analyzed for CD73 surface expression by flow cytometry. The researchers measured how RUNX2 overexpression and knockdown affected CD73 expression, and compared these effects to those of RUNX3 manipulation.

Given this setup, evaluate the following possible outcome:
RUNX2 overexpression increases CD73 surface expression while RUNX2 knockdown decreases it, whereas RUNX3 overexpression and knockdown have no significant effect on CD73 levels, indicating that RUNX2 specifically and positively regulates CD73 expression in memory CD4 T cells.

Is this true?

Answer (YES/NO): NO